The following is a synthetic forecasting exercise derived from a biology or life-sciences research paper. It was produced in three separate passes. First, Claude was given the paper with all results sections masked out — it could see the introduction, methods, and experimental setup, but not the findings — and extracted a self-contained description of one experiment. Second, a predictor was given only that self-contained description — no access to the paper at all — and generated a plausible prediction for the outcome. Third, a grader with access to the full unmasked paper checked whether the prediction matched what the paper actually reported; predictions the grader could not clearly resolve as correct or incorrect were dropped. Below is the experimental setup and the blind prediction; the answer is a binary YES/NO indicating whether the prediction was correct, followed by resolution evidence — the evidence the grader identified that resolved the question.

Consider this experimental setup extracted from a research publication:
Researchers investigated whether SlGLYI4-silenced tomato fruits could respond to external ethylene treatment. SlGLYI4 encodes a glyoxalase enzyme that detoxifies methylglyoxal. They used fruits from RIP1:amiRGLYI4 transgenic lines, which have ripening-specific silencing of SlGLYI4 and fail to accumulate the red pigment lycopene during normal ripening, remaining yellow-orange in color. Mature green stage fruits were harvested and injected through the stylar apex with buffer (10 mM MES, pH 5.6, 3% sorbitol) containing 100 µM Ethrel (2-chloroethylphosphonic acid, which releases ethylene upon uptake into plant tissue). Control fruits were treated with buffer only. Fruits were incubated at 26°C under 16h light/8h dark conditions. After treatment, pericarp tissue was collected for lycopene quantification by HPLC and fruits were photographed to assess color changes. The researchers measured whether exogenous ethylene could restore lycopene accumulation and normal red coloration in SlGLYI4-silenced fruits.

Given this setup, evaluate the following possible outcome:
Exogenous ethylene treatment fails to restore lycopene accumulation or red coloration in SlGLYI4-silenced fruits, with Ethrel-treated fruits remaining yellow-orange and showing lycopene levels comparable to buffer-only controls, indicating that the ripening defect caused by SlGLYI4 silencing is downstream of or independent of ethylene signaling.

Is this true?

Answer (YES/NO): NO